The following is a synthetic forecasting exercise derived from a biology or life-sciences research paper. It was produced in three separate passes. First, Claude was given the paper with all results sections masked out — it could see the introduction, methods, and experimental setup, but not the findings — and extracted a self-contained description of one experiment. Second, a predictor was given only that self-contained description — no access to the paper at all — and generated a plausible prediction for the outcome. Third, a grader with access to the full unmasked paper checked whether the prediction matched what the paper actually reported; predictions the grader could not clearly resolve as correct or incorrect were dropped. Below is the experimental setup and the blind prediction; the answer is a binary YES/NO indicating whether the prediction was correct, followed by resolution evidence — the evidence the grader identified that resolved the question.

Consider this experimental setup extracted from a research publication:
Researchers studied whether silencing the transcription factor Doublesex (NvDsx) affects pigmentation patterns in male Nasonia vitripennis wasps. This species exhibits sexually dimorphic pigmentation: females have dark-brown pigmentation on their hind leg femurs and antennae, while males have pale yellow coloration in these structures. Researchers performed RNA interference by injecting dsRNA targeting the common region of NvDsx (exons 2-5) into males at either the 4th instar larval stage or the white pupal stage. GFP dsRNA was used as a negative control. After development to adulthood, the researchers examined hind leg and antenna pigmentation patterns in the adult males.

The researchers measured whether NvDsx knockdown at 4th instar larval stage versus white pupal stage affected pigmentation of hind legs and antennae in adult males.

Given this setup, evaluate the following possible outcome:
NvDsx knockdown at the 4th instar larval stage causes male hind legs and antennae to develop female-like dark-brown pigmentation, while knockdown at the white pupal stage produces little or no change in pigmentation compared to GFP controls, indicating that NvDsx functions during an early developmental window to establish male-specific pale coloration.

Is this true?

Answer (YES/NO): YES